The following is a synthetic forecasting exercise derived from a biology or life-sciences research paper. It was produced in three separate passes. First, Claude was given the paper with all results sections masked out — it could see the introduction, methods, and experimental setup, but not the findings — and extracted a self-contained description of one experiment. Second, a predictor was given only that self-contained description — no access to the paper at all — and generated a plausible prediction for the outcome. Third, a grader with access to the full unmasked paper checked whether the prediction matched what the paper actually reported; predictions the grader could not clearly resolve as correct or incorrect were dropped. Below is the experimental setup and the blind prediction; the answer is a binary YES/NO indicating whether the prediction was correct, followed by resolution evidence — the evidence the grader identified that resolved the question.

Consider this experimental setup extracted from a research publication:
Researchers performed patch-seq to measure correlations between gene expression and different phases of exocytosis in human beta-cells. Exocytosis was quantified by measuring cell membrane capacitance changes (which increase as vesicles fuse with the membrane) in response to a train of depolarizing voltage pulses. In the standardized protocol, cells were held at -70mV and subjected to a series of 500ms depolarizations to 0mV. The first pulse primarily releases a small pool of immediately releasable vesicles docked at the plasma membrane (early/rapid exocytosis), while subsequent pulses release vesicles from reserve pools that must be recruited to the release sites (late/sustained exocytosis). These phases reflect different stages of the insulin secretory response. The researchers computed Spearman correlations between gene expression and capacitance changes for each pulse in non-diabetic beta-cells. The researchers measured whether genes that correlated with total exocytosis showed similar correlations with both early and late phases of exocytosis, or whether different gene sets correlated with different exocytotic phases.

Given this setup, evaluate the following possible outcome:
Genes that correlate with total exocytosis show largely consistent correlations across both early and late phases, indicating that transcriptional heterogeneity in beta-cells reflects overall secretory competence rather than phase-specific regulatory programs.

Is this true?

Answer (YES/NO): YES